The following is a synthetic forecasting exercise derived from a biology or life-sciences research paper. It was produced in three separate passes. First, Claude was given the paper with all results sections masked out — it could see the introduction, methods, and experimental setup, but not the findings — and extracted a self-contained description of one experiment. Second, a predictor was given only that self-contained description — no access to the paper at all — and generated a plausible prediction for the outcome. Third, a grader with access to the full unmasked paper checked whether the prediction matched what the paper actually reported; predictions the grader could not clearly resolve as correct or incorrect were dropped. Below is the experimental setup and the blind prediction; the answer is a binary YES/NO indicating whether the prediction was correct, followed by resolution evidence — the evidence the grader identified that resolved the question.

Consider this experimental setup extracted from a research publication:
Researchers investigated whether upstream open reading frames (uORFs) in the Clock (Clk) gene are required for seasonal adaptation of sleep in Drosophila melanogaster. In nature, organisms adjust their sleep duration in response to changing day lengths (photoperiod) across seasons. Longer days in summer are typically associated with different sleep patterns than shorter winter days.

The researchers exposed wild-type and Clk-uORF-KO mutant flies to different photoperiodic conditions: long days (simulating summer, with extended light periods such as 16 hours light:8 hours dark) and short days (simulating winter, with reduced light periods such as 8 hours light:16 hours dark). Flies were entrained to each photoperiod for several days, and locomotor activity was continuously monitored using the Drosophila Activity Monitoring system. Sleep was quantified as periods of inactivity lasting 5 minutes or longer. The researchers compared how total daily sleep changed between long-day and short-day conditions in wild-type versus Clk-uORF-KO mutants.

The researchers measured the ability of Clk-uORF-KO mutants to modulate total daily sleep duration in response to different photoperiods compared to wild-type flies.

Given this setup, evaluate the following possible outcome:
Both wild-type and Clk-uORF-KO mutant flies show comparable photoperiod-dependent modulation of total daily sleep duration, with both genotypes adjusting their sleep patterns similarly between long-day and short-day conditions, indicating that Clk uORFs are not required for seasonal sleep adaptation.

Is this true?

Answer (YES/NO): NO